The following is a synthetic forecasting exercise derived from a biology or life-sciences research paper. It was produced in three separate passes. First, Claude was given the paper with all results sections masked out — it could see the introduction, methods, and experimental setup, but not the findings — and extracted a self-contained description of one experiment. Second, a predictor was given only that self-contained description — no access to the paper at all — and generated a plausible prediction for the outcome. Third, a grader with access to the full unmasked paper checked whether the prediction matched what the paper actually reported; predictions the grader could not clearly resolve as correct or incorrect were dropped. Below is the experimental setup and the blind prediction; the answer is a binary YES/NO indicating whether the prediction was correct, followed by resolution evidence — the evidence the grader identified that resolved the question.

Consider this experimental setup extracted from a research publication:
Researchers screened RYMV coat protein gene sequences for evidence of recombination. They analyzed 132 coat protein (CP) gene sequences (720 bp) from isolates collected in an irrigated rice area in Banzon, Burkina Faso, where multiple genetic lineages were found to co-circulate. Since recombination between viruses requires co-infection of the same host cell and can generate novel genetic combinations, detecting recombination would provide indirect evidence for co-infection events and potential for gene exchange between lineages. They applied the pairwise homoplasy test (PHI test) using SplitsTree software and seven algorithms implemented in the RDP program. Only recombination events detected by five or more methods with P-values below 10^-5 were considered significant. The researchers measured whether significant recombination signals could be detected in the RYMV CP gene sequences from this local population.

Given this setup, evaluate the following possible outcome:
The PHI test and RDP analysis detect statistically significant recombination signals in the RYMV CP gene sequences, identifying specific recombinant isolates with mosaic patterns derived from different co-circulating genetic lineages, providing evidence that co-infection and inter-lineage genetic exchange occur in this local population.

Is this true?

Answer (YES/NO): NO